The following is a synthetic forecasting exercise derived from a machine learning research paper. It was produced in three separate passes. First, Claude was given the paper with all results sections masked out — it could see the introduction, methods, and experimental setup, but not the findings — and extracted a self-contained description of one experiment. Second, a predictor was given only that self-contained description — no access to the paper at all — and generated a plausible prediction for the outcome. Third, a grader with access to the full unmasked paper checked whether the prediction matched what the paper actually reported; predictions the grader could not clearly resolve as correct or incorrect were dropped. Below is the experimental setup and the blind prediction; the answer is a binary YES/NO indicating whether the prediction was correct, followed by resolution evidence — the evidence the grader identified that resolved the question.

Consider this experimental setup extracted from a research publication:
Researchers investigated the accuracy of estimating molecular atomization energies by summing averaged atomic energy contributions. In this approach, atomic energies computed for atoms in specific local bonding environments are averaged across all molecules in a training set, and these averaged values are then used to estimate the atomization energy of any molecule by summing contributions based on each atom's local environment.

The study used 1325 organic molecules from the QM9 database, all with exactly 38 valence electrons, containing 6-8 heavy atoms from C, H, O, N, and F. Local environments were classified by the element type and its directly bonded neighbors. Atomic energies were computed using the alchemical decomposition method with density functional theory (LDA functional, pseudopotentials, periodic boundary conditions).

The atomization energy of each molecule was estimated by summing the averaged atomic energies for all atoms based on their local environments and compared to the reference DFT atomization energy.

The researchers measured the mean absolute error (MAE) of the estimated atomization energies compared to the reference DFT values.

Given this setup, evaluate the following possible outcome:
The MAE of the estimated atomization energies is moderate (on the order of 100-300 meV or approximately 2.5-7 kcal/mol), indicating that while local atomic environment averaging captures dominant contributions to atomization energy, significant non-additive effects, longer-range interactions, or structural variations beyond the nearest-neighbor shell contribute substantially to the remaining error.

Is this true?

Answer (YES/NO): NO